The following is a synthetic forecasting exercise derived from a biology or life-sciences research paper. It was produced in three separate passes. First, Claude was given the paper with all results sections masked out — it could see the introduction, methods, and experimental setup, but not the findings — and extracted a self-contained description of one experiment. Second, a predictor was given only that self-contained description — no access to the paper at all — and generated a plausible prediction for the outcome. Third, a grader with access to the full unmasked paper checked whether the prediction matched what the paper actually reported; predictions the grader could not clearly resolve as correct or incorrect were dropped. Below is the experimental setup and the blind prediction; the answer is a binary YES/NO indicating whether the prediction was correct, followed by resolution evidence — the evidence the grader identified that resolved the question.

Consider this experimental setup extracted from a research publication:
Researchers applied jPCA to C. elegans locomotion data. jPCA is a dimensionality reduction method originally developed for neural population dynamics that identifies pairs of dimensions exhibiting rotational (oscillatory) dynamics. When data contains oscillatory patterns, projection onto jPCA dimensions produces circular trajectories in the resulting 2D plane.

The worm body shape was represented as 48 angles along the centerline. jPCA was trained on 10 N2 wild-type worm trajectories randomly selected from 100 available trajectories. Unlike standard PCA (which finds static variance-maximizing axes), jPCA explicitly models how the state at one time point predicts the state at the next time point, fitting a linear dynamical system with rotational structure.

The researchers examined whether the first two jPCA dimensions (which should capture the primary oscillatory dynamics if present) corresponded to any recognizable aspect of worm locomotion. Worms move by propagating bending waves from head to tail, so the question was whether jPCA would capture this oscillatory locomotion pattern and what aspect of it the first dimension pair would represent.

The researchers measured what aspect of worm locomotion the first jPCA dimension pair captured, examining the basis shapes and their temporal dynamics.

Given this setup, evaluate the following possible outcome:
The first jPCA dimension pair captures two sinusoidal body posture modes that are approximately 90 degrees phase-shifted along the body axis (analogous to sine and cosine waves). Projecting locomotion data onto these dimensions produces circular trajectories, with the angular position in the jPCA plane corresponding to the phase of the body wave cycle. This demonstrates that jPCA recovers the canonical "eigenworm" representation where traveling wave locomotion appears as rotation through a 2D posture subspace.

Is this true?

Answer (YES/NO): NO